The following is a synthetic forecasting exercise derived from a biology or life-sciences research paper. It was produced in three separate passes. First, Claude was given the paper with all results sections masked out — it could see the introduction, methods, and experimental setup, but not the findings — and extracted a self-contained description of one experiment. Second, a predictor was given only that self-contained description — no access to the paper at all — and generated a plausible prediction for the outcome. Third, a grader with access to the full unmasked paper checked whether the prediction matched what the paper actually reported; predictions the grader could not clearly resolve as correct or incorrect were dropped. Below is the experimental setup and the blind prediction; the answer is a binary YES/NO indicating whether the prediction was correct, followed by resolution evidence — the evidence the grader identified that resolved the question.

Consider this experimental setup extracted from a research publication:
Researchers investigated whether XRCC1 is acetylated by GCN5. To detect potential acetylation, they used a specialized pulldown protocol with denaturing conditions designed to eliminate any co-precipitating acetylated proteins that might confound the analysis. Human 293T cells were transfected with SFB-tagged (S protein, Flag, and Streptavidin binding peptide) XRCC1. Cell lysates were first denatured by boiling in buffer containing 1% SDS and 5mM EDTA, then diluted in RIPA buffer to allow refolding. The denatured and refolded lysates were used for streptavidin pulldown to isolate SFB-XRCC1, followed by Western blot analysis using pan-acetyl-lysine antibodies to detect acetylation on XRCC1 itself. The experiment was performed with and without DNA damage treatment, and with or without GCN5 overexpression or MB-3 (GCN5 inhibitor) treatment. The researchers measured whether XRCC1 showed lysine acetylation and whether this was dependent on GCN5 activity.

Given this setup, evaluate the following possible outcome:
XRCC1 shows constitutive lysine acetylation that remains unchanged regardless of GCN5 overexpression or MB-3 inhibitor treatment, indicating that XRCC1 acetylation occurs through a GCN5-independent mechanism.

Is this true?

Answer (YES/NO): NO